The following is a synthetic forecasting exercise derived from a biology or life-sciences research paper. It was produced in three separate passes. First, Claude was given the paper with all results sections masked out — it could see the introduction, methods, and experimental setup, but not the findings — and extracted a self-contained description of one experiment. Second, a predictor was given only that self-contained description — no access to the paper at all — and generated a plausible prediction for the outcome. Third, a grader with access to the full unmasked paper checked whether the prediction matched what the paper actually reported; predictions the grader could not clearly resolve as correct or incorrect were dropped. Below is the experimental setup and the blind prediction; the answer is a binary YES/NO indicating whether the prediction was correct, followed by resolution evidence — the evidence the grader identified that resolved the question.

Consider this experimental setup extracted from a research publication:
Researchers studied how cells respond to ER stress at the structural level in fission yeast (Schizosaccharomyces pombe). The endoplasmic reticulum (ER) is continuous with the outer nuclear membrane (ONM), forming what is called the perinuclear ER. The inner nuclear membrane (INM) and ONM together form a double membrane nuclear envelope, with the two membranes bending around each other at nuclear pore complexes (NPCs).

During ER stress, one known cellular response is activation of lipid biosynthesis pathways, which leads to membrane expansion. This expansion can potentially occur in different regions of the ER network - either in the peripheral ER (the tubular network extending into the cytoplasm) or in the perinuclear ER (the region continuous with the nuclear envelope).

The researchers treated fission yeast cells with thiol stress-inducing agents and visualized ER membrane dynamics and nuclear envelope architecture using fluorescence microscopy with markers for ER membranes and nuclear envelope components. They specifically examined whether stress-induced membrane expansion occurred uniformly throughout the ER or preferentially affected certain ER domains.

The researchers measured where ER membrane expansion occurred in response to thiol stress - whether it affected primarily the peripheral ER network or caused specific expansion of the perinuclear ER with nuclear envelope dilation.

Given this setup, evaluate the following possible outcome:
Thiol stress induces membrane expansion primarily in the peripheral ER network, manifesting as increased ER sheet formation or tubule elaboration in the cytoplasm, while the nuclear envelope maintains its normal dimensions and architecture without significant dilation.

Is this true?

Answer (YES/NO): NO